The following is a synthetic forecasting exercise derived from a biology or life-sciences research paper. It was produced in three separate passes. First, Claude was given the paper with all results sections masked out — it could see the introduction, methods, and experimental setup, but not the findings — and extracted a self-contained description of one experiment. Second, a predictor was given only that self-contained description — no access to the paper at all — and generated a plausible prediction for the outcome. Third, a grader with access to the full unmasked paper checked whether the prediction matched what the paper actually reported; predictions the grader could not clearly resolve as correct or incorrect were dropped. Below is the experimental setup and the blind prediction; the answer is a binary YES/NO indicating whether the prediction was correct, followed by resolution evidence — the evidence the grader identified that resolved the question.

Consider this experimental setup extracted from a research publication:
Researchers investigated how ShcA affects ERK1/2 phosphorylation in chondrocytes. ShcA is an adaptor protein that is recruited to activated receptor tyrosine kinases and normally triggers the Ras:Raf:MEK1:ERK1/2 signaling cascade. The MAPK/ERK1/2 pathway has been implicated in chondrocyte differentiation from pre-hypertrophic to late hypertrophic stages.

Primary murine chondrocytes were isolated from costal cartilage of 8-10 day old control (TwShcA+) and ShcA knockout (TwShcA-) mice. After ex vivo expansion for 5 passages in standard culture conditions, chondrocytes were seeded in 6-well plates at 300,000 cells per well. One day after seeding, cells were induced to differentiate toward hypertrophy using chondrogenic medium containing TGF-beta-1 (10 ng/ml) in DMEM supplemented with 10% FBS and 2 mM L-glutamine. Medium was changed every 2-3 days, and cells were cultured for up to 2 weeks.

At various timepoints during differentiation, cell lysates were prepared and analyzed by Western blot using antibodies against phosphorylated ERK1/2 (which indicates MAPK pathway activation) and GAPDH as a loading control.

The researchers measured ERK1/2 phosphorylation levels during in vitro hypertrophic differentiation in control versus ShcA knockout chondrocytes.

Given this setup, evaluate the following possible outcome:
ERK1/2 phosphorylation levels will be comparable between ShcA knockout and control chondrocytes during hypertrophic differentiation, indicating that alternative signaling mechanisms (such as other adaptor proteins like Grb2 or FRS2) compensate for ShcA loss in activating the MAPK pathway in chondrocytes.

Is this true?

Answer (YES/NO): NO